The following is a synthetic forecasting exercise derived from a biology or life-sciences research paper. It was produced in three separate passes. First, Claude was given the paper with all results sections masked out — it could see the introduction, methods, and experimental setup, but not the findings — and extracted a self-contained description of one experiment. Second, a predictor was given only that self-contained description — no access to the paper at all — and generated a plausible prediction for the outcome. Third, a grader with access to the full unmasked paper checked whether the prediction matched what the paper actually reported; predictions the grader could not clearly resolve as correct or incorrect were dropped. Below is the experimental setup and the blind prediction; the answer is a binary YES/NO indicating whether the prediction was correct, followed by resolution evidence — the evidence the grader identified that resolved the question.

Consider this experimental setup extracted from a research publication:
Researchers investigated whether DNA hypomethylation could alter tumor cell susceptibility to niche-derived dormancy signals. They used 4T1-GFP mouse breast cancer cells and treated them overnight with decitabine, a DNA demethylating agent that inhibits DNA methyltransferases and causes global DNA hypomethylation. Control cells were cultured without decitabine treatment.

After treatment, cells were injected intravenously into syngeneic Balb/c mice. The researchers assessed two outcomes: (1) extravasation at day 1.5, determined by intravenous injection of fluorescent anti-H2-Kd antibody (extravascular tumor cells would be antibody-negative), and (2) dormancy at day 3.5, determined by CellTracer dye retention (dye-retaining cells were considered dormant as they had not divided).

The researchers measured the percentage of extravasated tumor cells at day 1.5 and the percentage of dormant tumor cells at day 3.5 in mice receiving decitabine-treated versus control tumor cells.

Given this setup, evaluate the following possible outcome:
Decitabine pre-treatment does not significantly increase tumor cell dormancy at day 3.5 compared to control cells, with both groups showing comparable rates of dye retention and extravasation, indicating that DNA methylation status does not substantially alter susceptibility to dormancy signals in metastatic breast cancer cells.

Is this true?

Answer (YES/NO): NO